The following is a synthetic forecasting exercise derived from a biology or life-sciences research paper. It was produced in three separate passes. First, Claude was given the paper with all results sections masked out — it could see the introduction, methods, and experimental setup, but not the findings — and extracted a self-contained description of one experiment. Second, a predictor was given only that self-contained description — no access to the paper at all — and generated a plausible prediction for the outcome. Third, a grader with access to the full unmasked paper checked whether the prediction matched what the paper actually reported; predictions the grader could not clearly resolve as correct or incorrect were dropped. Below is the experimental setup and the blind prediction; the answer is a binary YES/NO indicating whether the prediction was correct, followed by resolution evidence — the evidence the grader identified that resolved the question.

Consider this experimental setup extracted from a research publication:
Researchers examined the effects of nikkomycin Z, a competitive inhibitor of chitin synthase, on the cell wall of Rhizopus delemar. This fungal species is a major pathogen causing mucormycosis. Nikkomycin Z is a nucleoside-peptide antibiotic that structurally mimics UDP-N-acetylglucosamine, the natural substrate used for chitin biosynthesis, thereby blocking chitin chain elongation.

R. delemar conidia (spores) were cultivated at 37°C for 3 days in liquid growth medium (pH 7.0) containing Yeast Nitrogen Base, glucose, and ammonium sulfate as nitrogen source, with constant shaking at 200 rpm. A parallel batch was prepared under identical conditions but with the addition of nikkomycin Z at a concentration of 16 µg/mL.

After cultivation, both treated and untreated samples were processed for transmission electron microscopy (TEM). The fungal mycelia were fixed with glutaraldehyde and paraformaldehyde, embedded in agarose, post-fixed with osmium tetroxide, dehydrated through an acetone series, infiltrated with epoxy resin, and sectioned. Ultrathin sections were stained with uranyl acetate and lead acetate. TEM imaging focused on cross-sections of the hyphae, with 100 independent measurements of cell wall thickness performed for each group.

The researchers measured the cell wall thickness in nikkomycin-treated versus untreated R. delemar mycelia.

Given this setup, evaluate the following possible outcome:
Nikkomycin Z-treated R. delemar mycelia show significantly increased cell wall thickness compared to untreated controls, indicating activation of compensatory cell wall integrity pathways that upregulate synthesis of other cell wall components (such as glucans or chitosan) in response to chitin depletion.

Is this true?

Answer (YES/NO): NO